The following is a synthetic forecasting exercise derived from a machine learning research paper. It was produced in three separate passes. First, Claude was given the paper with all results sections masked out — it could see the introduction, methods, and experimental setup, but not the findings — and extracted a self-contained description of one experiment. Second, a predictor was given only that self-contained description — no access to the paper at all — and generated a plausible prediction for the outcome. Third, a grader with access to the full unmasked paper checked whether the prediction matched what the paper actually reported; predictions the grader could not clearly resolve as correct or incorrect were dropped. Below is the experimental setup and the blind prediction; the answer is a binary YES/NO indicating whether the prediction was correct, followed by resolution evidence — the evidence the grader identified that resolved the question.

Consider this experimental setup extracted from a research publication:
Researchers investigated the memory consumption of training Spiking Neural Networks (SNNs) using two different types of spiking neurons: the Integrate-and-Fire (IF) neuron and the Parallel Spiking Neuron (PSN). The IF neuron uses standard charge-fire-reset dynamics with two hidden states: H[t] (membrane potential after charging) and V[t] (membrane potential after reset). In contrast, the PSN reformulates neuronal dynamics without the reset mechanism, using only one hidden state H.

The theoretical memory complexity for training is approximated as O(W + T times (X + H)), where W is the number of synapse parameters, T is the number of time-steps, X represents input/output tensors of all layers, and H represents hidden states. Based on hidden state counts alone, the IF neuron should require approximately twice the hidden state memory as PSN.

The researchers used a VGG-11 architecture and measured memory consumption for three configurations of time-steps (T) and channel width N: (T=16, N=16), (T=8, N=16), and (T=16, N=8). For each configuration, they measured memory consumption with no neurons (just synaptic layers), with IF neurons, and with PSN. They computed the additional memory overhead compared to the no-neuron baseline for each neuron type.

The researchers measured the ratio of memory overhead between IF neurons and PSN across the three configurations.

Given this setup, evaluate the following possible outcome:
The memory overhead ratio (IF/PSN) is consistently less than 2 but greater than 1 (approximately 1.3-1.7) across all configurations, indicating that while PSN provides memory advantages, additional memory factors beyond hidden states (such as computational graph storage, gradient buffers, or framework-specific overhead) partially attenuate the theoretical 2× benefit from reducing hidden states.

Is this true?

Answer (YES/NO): NO